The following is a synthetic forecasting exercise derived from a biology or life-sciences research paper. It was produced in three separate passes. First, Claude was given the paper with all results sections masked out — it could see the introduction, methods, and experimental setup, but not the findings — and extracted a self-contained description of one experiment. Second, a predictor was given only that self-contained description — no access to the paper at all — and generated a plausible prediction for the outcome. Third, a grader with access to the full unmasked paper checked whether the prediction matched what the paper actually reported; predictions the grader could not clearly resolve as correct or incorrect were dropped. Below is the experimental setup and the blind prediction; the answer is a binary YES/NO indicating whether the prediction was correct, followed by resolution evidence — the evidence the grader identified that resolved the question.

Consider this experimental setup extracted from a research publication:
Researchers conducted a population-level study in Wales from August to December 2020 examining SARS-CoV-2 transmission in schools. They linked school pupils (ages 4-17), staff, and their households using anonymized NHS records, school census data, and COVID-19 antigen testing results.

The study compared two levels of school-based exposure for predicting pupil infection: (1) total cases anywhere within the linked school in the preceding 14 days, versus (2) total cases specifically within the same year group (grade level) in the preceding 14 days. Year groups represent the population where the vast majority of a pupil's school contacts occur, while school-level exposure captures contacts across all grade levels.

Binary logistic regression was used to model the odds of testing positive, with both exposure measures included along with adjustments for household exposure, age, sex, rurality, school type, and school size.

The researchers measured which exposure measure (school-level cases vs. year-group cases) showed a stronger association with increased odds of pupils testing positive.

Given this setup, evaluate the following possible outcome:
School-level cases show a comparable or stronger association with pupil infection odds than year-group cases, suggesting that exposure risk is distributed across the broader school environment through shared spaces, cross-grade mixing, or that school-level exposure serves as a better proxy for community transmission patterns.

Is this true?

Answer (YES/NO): NO